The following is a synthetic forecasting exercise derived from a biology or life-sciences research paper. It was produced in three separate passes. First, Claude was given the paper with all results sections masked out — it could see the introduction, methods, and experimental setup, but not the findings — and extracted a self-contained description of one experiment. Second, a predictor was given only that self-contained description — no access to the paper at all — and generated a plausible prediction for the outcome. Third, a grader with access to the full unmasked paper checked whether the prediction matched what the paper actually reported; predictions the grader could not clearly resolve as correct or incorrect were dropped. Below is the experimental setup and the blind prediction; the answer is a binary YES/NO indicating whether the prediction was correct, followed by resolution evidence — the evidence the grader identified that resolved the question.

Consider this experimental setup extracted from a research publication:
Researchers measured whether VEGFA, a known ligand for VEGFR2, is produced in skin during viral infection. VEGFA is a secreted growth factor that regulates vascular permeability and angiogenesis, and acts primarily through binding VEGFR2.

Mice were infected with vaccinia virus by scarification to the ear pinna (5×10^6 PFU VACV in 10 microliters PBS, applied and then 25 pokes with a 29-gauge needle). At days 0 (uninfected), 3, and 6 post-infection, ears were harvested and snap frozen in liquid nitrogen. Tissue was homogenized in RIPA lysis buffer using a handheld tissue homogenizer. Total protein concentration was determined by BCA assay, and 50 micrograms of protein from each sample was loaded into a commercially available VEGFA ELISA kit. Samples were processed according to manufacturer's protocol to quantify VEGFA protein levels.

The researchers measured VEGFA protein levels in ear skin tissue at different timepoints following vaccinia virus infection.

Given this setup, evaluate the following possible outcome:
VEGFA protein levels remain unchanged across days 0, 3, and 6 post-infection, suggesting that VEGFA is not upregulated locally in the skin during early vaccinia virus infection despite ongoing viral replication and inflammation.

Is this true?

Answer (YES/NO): NO